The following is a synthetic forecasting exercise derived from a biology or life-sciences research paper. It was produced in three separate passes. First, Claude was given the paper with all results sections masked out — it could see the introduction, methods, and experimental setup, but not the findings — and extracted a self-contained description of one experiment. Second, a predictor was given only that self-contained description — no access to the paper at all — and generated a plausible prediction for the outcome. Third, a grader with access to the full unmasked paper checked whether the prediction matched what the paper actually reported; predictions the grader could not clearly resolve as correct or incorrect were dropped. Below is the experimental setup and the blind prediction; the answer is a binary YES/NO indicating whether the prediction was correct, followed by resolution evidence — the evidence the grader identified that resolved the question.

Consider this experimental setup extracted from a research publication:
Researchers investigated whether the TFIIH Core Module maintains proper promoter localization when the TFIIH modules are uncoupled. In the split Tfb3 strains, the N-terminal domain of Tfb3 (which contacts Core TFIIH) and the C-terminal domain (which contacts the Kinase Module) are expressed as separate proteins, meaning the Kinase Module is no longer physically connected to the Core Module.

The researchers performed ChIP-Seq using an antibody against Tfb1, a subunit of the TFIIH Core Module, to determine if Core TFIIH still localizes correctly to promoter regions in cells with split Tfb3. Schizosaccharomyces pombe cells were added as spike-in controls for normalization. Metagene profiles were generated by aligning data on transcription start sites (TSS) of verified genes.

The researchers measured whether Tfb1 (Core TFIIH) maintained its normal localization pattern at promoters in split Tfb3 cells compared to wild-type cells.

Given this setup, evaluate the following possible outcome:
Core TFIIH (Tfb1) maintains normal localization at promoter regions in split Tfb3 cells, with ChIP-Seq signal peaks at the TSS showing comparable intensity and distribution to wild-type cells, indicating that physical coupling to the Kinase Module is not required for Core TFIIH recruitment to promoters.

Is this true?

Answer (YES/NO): NO